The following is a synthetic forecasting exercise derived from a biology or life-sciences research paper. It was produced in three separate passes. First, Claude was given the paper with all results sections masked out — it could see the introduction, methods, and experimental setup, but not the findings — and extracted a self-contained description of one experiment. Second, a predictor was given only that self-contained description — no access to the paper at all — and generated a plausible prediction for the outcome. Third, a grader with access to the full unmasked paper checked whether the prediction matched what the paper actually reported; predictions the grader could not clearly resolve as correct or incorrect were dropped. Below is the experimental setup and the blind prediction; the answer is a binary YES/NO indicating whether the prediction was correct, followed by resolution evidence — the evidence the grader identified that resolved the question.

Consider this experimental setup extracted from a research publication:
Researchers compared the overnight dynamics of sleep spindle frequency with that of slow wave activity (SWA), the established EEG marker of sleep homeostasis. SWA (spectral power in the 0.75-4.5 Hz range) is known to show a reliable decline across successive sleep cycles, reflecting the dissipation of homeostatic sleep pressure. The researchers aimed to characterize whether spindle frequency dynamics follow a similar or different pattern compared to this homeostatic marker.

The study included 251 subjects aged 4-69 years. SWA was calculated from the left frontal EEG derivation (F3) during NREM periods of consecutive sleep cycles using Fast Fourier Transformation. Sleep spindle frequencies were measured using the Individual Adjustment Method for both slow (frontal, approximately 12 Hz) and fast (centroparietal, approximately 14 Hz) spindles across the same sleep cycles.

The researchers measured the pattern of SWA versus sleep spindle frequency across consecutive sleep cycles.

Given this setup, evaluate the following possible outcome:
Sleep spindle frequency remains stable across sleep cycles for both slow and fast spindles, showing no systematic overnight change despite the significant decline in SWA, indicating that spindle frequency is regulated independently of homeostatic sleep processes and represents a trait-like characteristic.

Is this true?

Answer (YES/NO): NO